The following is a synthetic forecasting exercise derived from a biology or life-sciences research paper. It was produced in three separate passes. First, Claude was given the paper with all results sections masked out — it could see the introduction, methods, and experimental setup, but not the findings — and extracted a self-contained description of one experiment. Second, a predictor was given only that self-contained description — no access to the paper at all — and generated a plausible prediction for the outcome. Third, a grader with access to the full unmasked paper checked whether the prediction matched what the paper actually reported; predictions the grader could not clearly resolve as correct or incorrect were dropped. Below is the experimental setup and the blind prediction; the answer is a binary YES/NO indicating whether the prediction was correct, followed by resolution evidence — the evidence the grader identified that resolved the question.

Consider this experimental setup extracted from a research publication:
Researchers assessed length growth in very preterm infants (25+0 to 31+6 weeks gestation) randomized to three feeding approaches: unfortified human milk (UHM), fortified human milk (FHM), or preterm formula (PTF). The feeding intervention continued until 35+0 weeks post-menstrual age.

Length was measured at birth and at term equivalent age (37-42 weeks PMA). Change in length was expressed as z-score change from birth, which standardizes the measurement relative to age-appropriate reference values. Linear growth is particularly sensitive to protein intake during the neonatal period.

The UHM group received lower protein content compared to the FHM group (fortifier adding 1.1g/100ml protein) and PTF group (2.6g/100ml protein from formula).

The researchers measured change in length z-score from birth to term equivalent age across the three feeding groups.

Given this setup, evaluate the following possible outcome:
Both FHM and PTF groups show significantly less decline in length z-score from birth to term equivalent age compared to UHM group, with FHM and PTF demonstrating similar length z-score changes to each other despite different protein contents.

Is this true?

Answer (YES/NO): NO